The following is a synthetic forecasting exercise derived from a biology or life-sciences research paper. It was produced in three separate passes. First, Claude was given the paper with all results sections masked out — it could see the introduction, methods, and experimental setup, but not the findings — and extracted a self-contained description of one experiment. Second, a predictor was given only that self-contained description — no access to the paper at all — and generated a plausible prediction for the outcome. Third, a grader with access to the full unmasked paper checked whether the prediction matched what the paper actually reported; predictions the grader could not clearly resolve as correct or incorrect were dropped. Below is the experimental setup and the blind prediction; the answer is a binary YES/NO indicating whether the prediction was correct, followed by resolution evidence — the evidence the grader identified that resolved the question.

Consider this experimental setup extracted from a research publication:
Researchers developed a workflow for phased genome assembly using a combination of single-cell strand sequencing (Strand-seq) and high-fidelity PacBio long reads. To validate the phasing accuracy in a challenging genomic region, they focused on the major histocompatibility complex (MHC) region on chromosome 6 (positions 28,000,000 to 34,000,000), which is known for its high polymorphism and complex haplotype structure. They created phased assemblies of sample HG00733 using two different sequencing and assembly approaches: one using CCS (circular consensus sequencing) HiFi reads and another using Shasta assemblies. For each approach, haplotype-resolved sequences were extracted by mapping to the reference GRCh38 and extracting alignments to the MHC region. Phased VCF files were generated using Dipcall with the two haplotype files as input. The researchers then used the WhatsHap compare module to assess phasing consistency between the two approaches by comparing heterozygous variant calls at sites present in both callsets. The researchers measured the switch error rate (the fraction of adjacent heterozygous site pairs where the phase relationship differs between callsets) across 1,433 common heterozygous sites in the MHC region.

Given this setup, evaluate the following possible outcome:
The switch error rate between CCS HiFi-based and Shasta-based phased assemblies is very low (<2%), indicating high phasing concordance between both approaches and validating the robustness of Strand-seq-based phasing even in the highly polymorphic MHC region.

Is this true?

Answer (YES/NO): YES